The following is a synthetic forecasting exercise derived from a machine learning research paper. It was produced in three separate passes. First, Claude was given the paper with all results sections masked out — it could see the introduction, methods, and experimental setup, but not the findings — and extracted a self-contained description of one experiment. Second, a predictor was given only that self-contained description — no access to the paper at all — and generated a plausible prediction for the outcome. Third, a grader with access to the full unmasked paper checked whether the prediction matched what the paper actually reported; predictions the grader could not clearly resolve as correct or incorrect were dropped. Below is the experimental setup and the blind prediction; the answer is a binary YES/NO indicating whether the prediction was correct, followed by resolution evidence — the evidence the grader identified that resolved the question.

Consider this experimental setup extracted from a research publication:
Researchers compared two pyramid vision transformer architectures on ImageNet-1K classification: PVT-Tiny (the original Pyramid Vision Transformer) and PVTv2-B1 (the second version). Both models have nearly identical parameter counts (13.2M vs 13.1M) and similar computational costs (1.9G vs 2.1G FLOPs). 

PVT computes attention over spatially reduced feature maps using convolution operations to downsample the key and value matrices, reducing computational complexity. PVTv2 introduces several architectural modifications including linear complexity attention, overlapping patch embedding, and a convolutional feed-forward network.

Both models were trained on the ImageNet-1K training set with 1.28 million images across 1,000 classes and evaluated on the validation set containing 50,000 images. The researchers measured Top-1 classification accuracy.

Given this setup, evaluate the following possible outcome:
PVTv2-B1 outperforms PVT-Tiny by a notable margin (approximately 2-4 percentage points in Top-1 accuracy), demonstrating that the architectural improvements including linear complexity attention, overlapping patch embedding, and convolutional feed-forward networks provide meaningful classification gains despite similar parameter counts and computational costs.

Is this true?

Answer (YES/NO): YES